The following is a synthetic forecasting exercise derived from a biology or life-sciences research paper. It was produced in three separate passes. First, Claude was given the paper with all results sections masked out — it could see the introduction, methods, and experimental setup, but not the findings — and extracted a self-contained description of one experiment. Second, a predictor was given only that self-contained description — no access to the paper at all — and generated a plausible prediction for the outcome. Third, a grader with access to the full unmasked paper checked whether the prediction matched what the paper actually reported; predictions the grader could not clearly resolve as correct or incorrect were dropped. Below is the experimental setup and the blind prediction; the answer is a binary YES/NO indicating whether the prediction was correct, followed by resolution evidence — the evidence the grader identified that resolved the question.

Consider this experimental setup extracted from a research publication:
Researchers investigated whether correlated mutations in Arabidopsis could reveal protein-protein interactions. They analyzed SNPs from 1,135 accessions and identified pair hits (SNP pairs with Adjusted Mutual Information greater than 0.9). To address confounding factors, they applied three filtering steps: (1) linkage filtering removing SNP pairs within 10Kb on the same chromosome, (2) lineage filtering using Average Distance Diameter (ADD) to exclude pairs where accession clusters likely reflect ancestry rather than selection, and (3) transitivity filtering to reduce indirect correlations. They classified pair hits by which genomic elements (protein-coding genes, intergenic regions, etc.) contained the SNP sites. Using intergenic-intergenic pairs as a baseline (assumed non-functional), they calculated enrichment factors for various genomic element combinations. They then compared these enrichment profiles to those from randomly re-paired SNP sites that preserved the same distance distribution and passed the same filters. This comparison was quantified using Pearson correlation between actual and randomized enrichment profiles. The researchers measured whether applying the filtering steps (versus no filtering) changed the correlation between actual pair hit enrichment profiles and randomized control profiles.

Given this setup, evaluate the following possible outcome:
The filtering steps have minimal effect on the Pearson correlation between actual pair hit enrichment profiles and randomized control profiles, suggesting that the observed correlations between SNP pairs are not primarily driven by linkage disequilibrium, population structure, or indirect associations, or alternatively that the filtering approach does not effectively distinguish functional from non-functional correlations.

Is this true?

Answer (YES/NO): NO